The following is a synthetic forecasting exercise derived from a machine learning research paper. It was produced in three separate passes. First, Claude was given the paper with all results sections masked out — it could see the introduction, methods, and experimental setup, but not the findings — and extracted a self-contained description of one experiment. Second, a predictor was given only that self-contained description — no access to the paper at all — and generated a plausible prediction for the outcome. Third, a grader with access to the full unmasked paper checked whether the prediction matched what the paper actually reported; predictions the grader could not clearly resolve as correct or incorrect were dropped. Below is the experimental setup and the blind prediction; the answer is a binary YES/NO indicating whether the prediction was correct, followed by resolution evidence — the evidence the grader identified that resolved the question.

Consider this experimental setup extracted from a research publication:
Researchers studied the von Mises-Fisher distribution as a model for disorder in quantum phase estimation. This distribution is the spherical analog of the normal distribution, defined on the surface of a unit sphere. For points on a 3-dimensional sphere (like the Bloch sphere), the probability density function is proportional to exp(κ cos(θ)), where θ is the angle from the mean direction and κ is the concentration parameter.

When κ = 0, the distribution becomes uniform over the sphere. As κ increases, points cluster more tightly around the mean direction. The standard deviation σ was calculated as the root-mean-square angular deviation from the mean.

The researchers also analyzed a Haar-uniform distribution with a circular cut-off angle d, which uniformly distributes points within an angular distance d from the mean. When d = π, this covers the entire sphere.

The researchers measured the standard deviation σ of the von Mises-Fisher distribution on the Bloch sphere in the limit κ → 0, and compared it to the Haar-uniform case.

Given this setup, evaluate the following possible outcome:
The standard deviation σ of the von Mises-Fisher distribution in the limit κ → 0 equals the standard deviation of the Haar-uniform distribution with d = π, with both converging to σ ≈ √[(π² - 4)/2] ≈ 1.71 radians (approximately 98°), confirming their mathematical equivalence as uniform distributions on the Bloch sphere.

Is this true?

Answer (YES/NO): YES